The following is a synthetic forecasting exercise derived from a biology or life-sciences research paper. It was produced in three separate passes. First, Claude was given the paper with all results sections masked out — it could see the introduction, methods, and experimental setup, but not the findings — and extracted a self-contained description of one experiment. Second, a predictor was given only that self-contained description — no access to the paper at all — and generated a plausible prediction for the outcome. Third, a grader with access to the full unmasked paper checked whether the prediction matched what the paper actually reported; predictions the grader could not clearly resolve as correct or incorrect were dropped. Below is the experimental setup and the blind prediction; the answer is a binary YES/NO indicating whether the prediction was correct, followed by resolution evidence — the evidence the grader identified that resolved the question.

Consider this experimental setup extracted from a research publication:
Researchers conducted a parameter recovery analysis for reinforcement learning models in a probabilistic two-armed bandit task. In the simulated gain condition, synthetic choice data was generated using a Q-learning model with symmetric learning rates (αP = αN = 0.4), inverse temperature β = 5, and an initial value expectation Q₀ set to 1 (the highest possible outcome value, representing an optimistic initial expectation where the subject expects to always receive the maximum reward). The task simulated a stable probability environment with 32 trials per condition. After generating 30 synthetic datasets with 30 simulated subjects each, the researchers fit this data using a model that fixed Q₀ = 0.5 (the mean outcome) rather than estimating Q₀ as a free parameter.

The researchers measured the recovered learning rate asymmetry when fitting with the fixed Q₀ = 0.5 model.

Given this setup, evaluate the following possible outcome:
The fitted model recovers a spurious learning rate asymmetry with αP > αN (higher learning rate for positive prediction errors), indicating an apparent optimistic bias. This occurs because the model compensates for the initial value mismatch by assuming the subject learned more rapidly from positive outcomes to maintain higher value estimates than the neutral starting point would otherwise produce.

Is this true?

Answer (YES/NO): NO